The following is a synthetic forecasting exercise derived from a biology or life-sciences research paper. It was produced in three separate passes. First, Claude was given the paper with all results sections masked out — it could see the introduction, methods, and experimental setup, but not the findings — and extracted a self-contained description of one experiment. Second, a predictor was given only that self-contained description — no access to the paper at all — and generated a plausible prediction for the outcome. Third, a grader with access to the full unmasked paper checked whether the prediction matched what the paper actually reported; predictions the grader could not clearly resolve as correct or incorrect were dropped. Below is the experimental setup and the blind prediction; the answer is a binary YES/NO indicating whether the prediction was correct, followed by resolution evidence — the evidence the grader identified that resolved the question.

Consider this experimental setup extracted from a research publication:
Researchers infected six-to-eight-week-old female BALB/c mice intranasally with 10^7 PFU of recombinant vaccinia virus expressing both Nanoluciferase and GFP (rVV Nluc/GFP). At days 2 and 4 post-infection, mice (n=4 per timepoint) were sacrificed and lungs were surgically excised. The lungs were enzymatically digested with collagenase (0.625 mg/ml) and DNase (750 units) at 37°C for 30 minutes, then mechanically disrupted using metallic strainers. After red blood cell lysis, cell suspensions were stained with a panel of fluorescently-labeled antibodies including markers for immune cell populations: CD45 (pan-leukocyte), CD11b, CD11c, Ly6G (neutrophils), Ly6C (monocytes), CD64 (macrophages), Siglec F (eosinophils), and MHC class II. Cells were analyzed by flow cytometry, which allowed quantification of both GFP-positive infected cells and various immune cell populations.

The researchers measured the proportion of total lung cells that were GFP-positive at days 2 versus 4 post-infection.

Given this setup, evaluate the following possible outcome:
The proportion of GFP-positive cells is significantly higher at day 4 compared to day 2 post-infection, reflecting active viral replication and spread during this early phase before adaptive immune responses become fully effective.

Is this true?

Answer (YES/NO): YES